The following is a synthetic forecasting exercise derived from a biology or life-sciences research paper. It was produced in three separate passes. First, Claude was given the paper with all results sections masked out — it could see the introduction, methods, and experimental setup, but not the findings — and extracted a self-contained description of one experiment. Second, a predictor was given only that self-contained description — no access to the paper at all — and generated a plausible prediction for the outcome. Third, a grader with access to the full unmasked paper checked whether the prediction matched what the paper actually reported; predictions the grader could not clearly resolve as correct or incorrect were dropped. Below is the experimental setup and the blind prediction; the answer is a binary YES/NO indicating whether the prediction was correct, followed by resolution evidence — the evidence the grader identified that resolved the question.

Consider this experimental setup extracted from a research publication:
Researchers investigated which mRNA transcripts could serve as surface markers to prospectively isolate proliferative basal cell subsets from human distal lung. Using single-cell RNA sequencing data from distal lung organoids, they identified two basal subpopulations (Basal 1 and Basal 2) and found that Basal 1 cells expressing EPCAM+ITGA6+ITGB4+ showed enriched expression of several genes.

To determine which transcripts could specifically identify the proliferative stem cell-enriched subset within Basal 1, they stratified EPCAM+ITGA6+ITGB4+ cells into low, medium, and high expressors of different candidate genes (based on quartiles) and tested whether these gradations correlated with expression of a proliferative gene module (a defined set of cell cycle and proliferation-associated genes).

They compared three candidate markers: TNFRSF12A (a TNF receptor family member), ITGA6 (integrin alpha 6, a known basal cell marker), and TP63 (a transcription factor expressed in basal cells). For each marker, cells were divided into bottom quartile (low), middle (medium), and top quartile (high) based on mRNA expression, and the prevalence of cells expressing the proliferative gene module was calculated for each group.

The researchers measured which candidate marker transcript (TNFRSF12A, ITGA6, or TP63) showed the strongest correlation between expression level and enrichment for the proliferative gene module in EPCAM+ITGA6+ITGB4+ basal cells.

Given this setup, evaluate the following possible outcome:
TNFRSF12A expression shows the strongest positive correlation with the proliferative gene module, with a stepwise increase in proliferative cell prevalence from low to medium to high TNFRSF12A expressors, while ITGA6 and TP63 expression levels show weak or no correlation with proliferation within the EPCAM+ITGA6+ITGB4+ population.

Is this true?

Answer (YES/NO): YES